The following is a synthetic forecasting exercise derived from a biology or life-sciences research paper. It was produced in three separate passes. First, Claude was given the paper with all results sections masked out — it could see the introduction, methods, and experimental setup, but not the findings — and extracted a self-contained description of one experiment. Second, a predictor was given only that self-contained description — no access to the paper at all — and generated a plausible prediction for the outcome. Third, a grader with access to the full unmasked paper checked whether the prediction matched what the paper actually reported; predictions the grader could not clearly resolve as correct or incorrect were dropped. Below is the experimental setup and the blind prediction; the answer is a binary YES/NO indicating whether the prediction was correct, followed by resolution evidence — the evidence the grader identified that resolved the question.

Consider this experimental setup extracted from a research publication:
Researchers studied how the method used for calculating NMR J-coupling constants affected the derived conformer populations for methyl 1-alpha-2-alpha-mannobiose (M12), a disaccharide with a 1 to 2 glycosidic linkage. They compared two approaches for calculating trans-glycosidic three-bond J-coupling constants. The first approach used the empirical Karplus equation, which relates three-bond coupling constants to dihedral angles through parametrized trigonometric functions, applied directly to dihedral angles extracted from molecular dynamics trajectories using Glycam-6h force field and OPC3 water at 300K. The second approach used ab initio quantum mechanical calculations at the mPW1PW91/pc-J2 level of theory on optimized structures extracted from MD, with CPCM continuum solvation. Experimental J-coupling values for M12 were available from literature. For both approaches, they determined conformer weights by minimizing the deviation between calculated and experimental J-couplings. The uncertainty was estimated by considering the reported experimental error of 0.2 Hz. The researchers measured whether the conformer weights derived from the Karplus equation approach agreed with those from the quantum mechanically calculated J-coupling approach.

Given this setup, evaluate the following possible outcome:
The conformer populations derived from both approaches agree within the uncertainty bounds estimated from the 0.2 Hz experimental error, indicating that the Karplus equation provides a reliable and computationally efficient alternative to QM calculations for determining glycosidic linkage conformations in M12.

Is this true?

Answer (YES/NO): YES